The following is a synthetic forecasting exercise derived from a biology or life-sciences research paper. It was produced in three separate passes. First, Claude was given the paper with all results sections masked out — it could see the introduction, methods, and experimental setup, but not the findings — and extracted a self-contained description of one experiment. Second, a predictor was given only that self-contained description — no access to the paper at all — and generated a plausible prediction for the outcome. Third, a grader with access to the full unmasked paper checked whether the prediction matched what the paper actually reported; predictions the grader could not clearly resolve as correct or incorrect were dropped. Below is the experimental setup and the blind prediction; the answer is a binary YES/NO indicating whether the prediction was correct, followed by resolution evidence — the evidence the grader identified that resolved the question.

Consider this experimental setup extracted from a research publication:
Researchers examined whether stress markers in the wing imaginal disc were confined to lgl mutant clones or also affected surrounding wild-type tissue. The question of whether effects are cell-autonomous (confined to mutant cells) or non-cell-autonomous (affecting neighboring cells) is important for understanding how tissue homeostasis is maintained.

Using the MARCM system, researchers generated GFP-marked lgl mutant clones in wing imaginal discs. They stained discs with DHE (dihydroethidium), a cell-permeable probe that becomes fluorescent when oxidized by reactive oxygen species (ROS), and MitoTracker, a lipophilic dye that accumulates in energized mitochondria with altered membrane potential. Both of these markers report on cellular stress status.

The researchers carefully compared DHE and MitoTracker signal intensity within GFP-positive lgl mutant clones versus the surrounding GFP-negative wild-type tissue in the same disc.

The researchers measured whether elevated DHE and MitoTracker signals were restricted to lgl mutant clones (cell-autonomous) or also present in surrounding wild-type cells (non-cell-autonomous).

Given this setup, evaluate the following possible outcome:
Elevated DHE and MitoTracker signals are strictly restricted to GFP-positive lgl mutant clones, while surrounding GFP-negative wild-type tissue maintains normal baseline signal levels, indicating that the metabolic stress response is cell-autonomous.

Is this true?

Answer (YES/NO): NO